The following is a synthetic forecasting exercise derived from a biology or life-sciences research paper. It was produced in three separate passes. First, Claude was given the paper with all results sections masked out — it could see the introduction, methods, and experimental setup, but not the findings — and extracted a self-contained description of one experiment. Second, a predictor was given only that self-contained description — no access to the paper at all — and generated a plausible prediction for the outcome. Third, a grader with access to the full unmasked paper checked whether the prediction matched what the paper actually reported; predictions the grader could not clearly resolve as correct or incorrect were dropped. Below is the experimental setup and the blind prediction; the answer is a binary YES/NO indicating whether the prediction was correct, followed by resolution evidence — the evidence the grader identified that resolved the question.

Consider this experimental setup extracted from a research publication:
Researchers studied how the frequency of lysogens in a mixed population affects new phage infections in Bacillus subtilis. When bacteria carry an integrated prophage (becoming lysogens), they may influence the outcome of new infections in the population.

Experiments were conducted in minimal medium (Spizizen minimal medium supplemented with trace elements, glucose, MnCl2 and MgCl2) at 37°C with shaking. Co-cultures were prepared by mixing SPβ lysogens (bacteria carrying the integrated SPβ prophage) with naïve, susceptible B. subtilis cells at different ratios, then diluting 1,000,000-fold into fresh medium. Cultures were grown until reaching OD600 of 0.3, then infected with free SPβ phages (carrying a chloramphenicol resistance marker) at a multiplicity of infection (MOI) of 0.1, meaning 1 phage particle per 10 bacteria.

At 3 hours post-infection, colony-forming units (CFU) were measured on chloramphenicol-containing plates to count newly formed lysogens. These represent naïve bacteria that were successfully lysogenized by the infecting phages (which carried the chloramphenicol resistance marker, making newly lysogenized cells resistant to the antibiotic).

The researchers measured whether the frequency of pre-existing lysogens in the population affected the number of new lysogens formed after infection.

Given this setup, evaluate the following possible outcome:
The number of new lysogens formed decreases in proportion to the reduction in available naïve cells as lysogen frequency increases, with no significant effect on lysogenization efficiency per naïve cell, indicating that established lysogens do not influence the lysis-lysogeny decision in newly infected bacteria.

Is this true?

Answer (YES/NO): NO